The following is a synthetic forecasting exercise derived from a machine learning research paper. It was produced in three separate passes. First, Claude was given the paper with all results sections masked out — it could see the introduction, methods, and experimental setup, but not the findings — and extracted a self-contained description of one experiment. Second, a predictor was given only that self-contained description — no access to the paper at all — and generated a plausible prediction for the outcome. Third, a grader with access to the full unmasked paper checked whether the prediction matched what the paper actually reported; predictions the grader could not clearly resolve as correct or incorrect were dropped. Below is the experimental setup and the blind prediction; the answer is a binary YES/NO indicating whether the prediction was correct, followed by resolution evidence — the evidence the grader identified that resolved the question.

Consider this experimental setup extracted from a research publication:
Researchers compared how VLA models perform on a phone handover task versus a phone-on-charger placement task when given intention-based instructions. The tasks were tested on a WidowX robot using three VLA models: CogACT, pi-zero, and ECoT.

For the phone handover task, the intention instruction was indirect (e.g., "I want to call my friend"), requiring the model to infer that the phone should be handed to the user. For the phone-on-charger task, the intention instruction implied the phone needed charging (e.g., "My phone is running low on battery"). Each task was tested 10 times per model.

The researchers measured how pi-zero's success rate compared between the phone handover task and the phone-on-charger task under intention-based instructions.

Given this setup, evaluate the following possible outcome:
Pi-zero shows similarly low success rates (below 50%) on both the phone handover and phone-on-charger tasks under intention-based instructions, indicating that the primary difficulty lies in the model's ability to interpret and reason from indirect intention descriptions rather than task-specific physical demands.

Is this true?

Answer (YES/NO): NO